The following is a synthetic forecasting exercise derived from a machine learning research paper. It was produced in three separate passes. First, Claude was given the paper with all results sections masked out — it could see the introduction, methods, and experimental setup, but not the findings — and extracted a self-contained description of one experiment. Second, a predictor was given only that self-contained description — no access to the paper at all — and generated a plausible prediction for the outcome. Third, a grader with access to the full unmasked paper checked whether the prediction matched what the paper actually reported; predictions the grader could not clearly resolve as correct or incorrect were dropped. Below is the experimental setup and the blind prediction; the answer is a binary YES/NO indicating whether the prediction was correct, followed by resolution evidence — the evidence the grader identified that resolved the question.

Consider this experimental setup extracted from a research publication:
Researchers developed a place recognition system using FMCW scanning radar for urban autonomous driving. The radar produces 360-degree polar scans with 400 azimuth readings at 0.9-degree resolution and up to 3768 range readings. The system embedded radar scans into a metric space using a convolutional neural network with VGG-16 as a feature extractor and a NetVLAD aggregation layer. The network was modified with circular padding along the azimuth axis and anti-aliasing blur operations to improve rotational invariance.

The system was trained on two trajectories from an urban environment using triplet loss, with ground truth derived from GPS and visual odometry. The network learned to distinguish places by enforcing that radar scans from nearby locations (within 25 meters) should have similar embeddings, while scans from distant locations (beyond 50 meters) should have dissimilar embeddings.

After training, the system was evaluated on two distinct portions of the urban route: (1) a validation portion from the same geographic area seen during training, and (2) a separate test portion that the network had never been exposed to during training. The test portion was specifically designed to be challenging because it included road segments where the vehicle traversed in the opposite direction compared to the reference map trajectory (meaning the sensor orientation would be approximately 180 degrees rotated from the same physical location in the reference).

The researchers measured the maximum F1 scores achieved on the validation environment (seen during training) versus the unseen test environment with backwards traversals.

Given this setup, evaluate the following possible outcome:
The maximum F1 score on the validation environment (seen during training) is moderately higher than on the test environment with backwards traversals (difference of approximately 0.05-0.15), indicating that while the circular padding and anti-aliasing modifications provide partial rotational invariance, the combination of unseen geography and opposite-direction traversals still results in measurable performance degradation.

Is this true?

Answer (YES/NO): NO